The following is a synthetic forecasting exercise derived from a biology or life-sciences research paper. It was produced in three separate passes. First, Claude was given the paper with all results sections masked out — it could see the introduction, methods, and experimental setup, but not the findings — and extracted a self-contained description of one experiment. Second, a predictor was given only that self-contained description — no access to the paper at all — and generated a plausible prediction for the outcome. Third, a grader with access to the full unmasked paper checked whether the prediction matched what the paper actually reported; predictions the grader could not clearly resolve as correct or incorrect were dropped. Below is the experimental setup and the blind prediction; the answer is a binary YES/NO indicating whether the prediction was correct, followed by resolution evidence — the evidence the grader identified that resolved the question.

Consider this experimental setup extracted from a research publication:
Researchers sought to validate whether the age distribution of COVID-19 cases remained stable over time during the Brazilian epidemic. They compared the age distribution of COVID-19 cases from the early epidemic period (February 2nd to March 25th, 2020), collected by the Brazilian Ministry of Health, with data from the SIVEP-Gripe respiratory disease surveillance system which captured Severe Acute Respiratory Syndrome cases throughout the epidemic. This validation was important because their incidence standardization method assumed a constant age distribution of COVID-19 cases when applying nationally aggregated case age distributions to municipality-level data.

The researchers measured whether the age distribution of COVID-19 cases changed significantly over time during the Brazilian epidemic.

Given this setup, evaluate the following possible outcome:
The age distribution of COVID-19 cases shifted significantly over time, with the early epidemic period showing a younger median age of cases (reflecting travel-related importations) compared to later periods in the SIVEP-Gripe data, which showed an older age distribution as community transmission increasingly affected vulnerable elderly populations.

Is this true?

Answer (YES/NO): NO